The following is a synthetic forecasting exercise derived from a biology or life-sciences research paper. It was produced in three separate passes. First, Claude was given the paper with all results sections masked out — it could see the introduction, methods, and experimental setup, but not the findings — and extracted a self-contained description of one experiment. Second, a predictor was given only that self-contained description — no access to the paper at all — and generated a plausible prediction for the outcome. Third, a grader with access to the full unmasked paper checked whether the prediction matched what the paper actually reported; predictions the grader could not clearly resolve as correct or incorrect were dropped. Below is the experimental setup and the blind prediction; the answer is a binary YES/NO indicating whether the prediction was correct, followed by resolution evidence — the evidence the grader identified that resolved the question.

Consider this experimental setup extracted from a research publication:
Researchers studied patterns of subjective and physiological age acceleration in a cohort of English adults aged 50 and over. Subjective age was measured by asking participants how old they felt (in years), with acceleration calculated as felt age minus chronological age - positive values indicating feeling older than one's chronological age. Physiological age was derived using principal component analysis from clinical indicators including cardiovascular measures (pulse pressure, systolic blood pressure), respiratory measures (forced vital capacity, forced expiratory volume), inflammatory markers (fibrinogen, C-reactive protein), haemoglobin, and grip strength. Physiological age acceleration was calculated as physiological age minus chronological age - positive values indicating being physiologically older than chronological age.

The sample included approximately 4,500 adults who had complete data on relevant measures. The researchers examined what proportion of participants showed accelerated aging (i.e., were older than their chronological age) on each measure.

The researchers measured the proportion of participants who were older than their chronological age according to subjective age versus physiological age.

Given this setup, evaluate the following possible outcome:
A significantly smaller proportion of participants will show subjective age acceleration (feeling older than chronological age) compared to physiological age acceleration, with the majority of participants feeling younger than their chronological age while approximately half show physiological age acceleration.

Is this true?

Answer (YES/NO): NO